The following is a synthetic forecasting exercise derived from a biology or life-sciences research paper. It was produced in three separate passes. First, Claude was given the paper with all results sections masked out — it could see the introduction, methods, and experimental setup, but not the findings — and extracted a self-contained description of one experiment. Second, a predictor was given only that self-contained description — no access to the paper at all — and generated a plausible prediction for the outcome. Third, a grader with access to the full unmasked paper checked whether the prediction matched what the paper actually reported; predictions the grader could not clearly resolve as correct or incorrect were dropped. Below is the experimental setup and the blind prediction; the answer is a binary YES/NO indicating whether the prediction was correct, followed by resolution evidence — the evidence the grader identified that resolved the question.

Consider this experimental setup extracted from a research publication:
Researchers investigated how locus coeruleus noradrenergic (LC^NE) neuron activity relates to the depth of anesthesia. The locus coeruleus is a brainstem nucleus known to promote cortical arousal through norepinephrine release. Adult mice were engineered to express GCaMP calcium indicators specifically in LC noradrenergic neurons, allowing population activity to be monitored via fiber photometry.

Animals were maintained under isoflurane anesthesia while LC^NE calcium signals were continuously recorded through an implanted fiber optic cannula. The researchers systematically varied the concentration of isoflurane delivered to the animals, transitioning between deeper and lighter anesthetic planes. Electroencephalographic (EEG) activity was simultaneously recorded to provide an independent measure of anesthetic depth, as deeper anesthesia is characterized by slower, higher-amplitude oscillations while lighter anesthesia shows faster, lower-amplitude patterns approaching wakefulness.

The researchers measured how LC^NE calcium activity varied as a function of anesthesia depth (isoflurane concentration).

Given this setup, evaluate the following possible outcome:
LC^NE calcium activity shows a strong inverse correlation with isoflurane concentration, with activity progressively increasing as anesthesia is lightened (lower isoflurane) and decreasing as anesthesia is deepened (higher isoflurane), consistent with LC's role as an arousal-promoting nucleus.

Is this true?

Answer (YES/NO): YES